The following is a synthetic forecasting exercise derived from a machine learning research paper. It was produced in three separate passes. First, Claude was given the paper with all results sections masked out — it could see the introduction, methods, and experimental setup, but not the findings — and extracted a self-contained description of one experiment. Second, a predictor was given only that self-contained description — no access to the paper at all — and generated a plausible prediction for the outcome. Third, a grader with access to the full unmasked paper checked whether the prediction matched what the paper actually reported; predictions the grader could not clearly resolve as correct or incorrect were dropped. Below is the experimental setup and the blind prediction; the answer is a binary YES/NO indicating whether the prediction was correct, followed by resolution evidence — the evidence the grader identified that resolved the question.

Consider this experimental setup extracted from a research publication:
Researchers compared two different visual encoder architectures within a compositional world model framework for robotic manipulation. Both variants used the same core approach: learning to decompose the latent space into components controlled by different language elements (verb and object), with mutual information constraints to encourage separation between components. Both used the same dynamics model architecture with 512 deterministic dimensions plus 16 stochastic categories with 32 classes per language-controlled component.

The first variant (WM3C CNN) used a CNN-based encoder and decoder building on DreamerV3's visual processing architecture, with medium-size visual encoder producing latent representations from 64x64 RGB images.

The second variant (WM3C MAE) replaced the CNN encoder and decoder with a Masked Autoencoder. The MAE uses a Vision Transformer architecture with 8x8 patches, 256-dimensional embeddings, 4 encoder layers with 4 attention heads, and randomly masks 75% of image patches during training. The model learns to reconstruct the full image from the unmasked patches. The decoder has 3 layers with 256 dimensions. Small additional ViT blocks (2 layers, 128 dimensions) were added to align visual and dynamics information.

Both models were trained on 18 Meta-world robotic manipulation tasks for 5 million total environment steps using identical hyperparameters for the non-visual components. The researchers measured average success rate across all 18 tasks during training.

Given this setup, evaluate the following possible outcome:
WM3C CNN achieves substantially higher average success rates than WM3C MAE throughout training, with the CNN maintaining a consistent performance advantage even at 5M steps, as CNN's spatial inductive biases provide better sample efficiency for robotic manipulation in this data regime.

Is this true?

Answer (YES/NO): NO